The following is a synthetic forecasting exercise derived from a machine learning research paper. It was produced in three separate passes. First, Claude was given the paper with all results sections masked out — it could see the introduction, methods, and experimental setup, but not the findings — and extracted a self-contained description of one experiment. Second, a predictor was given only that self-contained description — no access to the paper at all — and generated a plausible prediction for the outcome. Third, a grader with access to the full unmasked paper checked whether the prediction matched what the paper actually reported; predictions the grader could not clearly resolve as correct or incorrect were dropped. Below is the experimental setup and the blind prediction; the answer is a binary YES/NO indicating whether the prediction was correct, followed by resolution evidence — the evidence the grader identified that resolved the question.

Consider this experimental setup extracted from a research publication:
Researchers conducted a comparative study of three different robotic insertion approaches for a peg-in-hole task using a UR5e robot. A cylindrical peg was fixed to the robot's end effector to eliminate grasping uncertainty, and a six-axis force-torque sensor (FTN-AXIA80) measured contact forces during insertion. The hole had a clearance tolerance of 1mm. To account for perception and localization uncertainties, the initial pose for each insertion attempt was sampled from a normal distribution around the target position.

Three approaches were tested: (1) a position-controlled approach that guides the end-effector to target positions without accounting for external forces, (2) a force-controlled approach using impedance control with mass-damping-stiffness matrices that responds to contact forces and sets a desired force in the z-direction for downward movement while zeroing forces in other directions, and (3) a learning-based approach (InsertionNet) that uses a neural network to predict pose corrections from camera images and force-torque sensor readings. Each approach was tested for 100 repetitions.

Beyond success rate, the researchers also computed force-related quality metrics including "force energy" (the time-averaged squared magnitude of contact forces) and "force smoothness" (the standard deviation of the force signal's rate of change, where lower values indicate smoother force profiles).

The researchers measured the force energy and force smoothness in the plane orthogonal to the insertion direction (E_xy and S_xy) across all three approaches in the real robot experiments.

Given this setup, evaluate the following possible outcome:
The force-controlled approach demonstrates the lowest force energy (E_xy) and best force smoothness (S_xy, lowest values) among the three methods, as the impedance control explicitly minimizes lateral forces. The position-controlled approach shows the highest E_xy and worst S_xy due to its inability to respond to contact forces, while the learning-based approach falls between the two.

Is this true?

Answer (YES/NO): NO